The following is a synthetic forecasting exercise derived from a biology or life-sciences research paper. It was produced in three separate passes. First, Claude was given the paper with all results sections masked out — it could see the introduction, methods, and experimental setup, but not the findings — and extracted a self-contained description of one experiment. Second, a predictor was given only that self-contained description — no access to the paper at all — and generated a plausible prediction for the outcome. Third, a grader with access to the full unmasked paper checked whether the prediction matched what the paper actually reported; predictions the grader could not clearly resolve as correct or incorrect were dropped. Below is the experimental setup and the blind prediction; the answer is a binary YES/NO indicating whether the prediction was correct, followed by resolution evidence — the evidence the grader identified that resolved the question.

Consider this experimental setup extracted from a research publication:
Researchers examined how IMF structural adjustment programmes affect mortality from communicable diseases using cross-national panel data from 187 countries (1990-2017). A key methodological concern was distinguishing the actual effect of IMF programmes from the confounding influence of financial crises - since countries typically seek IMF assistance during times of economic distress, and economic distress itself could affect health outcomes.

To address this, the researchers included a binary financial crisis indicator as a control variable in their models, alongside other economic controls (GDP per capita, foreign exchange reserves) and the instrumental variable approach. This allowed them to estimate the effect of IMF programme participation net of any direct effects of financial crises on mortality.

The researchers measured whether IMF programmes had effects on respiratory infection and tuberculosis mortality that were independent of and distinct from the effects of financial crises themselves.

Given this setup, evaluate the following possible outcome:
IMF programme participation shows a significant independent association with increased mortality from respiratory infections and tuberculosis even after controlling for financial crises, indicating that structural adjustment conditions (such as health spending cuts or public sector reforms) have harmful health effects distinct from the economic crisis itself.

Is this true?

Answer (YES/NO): YES